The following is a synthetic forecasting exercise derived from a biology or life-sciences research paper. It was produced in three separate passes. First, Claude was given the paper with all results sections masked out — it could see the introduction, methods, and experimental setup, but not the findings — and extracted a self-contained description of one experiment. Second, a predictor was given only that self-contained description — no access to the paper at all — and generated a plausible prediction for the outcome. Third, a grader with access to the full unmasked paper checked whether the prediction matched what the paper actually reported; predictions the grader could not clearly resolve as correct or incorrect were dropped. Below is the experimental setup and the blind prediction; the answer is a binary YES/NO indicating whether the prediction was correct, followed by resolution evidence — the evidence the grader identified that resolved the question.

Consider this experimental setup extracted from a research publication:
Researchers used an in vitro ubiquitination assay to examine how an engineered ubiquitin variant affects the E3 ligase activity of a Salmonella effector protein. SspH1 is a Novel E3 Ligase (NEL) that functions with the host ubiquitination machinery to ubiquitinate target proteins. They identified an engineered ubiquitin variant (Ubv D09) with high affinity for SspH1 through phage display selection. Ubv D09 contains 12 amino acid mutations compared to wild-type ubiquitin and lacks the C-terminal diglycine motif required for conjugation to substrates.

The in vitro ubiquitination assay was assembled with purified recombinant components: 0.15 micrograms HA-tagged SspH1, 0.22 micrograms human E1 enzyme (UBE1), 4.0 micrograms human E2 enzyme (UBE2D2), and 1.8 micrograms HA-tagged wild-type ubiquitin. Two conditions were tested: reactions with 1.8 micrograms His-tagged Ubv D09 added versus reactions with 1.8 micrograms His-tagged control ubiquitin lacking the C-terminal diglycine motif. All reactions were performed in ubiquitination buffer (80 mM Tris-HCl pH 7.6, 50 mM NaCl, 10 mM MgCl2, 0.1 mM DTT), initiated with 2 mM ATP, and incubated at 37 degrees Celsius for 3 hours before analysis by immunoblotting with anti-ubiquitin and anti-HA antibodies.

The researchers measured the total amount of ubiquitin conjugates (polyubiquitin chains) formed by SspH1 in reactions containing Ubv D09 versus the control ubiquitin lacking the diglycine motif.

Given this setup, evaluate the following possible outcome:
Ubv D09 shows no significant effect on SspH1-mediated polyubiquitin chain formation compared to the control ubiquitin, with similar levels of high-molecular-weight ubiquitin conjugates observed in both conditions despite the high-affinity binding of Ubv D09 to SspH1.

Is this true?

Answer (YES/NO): NO